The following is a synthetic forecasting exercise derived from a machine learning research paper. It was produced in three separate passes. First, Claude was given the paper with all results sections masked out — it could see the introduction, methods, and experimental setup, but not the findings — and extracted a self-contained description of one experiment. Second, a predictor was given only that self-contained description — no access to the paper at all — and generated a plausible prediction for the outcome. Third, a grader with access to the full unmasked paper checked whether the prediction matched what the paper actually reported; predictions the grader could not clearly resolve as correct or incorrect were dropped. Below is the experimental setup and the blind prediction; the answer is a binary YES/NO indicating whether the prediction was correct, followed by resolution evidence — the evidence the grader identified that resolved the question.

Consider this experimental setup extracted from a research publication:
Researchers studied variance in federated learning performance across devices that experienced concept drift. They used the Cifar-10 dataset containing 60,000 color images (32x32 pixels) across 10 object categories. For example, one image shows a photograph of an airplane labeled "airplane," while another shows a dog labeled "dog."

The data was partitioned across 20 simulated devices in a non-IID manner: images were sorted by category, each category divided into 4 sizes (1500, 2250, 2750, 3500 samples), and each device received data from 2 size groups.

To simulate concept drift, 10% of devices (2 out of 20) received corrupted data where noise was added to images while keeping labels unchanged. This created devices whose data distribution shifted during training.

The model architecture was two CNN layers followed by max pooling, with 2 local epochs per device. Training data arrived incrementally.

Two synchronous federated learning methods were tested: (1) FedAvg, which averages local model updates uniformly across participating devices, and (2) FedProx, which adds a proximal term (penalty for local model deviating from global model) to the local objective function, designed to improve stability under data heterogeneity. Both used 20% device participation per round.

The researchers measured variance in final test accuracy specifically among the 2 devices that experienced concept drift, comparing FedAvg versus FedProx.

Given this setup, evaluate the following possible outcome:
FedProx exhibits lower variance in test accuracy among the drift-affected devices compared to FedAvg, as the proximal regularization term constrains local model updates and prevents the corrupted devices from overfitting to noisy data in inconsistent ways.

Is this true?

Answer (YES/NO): NO